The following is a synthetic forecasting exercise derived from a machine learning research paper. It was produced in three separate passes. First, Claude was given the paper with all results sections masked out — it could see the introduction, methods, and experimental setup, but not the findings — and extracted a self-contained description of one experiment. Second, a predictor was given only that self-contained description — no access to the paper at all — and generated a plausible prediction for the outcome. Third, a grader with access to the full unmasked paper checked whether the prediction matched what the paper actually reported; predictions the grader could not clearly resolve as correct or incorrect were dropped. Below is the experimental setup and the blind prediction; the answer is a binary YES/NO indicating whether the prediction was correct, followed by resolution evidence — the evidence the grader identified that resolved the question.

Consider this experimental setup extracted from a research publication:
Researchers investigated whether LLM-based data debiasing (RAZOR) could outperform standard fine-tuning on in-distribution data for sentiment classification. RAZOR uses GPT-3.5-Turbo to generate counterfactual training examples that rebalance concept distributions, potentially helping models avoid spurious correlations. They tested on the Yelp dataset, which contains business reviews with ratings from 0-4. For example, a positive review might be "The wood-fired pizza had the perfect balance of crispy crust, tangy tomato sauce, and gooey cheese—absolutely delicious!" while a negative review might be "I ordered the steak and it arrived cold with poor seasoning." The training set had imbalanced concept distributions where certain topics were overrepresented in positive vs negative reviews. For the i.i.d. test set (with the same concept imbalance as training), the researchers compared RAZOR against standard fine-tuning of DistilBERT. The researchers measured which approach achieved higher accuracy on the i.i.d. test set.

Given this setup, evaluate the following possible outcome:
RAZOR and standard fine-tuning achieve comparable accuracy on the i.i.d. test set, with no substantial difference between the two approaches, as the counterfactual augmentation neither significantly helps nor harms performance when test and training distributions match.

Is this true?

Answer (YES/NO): NO